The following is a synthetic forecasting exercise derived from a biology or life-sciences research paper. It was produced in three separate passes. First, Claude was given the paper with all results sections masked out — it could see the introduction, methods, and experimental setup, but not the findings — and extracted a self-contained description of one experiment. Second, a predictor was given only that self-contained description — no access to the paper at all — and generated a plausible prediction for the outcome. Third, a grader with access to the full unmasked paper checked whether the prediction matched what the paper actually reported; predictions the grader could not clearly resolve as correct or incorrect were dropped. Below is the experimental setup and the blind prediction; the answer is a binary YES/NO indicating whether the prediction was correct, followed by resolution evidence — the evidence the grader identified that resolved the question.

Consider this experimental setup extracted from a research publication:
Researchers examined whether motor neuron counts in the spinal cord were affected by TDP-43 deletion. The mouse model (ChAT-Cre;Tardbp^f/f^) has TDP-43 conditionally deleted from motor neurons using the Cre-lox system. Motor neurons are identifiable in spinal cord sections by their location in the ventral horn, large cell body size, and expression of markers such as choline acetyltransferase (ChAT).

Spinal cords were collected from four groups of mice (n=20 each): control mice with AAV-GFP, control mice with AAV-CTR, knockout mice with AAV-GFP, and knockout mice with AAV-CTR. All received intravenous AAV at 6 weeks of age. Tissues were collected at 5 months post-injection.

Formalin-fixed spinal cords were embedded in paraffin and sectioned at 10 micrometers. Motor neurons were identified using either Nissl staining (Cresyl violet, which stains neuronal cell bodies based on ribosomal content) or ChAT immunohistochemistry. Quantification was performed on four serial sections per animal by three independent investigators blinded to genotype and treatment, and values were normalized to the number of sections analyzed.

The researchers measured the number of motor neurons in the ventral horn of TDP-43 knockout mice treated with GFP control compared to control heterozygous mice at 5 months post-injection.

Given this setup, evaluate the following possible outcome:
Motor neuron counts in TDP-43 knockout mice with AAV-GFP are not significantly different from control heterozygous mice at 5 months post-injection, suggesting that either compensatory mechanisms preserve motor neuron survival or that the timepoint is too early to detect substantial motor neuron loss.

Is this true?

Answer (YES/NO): NO